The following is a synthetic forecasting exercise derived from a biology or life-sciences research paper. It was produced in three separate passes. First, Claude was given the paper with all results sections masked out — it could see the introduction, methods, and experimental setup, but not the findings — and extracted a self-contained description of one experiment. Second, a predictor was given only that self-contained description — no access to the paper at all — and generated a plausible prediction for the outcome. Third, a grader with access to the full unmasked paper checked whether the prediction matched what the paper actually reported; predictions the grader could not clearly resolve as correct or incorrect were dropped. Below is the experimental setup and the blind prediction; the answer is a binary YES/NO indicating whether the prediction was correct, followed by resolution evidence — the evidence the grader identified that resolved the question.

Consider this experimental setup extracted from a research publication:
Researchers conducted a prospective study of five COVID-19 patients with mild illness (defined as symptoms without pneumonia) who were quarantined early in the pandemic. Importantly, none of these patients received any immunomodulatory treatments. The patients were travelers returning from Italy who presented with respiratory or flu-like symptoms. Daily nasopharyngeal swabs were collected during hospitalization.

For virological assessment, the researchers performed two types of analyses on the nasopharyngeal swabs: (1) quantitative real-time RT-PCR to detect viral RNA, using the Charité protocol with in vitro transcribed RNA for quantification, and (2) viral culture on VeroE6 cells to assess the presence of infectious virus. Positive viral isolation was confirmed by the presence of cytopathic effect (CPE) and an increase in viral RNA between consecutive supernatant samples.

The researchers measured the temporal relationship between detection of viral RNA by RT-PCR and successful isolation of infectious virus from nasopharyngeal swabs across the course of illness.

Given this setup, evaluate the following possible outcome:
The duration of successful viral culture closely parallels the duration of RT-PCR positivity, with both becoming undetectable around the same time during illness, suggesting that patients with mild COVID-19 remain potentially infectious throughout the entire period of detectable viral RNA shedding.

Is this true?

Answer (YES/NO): NO